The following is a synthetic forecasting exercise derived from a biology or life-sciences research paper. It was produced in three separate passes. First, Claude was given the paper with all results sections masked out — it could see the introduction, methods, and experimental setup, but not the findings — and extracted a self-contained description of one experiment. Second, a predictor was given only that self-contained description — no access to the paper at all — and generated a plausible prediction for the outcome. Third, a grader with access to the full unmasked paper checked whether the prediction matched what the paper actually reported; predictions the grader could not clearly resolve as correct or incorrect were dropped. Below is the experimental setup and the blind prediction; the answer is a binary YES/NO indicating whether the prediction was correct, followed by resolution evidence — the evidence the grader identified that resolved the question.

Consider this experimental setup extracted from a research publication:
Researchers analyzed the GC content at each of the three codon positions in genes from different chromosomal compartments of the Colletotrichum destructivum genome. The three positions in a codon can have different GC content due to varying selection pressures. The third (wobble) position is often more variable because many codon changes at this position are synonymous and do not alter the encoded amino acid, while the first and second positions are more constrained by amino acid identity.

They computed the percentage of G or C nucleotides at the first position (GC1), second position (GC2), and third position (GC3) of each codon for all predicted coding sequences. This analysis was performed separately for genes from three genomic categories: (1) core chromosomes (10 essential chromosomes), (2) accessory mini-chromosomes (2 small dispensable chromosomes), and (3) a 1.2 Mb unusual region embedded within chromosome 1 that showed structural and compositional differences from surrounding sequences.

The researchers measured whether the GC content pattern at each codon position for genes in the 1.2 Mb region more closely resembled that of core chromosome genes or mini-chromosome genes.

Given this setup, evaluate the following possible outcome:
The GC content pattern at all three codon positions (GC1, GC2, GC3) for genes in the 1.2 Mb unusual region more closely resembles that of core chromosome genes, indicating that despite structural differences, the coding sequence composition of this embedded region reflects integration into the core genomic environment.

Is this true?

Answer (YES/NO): NO